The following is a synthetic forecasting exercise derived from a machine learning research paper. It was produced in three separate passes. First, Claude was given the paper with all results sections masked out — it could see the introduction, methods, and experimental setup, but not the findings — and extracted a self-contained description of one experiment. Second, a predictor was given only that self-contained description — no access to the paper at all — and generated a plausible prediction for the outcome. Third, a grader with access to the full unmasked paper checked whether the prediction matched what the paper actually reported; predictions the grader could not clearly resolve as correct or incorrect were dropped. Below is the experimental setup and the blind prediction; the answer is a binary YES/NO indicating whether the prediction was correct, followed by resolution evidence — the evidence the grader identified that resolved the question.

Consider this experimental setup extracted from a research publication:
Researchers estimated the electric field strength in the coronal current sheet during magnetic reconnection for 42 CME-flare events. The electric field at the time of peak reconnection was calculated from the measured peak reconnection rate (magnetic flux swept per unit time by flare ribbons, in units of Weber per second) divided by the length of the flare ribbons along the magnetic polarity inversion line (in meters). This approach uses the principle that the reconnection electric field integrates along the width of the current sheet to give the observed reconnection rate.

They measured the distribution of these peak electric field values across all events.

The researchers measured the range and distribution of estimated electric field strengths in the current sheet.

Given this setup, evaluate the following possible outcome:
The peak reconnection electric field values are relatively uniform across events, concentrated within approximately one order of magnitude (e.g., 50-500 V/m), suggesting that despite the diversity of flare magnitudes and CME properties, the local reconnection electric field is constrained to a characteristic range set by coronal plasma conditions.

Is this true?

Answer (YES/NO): NO